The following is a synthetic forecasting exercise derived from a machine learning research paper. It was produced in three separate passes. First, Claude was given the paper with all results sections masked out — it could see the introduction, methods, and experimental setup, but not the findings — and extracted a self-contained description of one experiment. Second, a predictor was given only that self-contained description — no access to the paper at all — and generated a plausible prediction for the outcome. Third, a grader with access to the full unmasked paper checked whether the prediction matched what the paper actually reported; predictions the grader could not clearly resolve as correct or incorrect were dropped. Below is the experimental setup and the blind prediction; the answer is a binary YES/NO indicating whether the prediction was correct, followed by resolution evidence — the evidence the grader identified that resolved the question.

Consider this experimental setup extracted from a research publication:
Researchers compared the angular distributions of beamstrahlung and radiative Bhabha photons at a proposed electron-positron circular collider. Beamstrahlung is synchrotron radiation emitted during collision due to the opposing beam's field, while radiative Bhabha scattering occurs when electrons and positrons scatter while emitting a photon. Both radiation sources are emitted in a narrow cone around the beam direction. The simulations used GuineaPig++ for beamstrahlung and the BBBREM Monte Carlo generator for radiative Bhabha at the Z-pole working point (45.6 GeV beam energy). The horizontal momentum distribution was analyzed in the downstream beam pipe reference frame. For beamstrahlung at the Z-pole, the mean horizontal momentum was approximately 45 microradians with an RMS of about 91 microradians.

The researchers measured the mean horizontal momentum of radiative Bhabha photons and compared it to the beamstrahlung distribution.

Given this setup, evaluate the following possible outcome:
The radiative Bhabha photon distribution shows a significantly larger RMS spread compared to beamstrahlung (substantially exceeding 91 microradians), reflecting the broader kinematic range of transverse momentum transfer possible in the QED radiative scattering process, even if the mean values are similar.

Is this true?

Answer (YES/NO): NO